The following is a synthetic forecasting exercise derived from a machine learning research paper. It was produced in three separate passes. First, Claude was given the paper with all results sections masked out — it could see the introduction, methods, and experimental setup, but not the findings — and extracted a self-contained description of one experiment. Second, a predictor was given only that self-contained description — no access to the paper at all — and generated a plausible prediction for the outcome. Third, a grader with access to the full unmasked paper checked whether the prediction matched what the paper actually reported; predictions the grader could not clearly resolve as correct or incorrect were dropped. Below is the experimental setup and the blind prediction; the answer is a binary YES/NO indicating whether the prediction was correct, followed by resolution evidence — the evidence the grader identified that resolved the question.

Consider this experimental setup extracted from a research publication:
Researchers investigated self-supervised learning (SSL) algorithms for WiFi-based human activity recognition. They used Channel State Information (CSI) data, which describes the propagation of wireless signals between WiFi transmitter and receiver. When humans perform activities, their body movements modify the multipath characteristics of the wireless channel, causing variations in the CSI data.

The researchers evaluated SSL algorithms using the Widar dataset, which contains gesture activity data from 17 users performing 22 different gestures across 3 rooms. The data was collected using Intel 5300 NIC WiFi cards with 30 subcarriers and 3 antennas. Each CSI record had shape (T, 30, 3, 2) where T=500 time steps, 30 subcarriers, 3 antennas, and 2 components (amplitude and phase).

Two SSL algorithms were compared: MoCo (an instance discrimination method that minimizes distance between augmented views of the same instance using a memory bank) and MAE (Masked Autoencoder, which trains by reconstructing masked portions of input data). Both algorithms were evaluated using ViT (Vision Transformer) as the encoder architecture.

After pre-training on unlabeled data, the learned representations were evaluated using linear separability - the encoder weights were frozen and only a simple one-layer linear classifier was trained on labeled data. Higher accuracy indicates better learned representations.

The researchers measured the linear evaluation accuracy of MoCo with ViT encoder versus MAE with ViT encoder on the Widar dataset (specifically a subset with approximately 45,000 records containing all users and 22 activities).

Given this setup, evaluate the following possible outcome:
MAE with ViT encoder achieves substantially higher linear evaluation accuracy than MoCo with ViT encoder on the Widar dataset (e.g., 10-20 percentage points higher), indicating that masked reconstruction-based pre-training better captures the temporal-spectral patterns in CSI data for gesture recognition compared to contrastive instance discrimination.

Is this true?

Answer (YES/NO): NO